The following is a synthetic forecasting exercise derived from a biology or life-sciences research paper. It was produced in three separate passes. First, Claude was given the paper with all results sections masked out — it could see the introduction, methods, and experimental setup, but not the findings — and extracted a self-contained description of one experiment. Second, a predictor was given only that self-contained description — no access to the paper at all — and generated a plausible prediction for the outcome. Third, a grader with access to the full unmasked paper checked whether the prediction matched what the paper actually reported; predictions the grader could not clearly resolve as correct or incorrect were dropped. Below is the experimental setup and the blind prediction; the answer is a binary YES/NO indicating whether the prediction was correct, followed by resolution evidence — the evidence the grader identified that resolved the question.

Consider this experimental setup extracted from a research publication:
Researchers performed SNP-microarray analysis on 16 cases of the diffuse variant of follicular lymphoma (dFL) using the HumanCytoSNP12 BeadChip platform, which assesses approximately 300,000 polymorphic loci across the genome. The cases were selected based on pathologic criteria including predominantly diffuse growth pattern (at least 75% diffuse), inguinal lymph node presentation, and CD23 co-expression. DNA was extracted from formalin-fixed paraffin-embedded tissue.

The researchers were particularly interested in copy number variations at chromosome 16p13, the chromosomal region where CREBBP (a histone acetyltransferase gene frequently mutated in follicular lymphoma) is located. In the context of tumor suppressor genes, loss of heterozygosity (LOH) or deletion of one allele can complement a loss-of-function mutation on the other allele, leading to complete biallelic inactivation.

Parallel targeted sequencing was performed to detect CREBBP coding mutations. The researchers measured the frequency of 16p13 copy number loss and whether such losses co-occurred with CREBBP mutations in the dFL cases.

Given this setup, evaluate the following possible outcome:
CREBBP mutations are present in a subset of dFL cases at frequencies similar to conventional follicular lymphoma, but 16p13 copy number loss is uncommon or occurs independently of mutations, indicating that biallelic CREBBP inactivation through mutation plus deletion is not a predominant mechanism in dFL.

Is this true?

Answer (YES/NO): NO